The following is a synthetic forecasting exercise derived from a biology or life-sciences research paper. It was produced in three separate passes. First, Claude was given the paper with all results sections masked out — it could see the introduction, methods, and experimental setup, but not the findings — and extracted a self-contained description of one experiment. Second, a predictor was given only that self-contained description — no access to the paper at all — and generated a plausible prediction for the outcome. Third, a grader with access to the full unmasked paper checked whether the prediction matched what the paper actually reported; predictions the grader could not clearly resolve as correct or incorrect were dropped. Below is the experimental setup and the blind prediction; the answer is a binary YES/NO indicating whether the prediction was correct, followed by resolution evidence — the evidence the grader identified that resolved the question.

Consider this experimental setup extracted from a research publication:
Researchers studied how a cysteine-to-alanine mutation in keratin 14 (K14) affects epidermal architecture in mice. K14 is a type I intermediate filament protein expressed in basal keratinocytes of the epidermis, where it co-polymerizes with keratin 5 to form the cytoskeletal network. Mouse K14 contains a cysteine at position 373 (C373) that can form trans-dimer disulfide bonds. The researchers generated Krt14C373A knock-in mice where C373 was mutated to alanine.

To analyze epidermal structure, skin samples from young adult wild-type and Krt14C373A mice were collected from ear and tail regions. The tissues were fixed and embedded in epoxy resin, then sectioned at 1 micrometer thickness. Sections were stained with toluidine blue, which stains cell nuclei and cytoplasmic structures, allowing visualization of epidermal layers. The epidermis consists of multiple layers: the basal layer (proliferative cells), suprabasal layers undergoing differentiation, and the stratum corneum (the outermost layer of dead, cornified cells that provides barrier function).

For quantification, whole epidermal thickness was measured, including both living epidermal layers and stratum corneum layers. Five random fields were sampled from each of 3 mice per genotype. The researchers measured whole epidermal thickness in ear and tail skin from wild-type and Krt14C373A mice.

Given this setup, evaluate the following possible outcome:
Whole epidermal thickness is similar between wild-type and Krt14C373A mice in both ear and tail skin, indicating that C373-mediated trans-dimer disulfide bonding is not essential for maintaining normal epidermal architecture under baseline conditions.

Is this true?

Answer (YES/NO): NO